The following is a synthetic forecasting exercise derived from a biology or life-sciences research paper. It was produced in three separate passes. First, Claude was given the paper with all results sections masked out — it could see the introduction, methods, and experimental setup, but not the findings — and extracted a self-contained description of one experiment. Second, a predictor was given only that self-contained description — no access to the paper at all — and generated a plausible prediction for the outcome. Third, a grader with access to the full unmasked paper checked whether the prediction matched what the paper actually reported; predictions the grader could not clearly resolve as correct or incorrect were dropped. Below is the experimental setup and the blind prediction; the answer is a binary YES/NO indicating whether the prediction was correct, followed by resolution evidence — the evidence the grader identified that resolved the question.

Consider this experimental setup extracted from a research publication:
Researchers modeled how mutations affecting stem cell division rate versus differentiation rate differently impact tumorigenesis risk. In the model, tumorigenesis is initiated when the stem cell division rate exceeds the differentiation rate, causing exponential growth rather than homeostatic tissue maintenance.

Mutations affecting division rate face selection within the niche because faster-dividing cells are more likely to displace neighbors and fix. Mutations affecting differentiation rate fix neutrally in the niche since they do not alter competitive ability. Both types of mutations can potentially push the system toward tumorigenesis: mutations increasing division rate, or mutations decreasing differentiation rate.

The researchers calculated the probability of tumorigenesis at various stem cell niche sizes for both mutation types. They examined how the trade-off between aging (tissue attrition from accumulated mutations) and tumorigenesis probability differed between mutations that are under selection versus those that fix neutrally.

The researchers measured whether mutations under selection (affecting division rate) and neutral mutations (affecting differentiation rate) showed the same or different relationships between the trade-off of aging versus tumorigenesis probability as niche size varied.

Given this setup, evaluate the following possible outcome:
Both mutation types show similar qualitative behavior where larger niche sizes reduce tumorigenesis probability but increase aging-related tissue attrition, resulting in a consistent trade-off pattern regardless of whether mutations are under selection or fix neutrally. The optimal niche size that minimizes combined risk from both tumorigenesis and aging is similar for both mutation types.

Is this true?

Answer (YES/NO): NO